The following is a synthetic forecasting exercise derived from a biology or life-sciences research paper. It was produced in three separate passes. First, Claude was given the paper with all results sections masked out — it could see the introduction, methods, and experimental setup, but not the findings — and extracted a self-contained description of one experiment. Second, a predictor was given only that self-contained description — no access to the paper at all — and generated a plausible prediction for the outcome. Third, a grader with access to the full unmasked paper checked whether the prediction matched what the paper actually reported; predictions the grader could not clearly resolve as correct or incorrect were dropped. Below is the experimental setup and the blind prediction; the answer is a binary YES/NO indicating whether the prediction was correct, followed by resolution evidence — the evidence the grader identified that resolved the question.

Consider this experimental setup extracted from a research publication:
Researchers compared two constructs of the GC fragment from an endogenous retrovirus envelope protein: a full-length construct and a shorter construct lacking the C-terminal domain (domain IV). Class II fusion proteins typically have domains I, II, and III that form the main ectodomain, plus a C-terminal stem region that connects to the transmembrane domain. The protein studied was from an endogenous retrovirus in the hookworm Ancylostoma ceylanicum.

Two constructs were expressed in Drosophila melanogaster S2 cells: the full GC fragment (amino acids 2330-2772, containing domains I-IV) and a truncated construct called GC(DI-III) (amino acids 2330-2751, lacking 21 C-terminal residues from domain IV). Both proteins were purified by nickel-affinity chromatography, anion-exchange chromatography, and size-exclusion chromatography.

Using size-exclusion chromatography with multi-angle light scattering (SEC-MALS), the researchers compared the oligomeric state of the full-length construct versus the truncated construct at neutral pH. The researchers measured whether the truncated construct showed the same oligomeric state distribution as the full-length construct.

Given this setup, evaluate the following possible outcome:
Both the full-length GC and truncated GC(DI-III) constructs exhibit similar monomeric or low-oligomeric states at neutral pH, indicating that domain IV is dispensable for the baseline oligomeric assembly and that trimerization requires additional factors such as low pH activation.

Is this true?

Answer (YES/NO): NO